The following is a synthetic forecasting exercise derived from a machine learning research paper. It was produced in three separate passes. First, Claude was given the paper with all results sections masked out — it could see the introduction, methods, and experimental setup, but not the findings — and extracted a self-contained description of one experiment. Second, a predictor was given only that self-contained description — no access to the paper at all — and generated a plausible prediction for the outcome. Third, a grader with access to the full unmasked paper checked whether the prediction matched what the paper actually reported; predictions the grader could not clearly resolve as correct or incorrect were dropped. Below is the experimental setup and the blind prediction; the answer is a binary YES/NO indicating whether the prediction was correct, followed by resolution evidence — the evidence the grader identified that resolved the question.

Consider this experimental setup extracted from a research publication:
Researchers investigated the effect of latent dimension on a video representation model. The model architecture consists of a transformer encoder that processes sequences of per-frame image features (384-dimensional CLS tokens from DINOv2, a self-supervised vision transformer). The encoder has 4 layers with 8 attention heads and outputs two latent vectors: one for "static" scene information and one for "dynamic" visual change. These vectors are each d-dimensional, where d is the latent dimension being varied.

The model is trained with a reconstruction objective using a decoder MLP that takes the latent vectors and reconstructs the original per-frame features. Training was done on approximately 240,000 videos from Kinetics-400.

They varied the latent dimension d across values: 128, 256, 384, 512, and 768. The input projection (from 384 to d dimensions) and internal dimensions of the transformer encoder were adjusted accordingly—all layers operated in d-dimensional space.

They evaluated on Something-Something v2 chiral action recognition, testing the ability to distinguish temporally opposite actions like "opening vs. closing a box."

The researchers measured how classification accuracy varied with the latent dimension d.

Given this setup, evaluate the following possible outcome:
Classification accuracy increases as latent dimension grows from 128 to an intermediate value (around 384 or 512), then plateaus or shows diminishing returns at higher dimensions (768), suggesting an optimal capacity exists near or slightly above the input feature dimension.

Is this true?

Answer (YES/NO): YES